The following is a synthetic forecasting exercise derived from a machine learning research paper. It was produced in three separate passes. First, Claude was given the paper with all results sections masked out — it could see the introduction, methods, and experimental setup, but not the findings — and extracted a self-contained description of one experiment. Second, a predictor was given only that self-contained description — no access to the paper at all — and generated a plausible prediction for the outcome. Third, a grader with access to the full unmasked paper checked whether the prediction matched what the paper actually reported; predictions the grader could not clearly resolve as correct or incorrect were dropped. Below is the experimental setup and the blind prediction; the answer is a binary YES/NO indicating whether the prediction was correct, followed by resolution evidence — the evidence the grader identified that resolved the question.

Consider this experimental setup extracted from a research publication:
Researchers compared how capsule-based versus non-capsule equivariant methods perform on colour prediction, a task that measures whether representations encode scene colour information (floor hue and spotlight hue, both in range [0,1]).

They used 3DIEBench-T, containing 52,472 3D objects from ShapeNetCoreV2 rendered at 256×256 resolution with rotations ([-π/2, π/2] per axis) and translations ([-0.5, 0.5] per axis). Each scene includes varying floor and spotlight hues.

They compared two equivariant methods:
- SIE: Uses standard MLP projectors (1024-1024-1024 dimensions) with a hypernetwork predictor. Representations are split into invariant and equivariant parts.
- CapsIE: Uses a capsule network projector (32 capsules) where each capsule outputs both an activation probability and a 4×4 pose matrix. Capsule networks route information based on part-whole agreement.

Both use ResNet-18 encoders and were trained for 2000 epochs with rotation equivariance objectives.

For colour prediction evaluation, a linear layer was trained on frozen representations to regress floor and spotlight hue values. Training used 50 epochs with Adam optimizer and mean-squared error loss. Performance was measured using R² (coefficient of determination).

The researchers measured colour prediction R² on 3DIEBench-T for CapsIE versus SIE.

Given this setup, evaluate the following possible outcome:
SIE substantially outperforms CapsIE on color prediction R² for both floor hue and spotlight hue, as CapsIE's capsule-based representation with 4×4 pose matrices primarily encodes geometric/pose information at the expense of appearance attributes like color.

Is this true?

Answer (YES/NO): YES